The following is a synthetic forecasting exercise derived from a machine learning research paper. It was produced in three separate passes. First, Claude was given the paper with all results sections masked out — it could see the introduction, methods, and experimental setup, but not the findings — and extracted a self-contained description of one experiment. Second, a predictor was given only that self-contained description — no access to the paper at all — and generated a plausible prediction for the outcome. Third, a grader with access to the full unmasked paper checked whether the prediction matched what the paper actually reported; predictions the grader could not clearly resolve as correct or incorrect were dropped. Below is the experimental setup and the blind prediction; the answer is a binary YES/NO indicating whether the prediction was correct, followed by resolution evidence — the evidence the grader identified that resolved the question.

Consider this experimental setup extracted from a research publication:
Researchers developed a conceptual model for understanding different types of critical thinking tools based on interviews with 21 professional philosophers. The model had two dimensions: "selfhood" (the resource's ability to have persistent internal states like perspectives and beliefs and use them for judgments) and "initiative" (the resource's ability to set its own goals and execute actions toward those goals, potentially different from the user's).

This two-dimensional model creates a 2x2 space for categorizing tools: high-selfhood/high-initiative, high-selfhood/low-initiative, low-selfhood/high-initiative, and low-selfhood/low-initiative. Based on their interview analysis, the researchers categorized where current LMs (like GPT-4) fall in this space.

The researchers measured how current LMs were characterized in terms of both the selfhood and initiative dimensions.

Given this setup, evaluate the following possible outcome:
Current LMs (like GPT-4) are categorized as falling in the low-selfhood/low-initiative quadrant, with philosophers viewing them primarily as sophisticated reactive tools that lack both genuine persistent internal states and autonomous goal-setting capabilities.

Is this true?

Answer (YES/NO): YES